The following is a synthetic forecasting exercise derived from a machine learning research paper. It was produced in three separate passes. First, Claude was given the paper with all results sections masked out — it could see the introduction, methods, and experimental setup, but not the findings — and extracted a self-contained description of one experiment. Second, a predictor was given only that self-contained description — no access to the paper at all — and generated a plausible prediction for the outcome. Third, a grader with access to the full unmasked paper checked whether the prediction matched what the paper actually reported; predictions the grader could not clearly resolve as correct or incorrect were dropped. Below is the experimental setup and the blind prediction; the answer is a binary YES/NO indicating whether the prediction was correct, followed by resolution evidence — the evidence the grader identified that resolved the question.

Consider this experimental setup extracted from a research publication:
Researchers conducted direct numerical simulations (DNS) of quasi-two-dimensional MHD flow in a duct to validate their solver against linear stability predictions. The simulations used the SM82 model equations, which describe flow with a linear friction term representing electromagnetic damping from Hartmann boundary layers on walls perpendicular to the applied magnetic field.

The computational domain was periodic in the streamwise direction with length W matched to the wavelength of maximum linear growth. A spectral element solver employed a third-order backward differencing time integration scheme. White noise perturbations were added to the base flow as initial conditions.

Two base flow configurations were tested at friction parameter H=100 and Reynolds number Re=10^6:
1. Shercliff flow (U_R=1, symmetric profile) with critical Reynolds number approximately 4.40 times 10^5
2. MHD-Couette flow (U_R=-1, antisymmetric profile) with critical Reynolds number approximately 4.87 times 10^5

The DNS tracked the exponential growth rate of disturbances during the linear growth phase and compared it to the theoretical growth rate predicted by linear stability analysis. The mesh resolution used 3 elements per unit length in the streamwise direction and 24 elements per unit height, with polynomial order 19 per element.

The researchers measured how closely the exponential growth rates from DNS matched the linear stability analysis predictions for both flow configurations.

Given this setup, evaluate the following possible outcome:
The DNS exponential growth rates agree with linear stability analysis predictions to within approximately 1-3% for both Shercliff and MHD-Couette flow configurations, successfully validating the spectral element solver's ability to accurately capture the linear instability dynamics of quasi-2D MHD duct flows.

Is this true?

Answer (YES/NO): NO